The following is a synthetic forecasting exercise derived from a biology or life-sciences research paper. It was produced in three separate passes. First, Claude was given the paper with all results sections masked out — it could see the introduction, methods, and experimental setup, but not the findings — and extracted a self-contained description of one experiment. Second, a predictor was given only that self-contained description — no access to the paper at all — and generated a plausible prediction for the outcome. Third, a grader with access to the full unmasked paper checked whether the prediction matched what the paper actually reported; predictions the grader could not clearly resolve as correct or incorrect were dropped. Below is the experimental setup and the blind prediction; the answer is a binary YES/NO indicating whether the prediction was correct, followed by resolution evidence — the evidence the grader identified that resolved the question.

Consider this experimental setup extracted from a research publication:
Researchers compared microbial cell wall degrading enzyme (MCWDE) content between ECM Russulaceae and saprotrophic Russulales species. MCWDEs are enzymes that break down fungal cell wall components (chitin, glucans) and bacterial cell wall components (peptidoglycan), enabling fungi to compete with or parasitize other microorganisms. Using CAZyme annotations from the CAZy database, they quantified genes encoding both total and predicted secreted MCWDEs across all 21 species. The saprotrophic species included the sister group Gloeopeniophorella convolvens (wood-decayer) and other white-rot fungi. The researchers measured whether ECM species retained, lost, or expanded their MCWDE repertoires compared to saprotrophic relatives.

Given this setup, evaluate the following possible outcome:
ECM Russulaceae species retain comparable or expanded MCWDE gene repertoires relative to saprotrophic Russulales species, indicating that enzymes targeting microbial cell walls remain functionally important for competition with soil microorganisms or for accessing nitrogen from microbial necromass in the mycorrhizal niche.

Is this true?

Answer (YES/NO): NO